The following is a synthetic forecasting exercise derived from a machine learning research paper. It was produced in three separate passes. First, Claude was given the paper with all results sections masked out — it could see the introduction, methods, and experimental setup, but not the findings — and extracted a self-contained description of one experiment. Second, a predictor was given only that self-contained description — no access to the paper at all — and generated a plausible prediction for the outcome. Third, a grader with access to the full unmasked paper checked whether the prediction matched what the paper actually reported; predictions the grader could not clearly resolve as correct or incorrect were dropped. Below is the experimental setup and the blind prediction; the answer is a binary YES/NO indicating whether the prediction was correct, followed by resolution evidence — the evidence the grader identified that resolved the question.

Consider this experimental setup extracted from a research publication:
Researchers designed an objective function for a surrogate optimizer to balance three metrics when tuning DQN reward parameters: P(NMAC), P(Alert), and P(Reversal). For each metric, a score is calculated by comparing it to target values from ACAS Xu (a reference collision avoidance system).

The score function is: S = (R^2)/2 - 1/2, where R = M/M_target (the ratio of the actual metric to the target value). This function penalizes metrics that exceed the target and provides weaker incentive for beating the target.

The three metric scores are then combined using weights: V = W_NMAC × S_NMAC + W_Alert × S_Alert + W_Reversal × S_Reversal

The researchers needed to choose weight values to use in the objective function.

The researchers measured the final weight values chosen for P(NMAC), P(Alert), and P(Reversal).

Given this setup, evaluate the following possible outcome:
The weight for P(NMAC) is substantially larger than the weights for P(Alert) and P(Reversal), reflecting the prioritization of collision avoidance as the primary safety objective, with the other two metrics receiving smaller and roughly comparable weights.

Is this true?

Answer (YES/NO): NO